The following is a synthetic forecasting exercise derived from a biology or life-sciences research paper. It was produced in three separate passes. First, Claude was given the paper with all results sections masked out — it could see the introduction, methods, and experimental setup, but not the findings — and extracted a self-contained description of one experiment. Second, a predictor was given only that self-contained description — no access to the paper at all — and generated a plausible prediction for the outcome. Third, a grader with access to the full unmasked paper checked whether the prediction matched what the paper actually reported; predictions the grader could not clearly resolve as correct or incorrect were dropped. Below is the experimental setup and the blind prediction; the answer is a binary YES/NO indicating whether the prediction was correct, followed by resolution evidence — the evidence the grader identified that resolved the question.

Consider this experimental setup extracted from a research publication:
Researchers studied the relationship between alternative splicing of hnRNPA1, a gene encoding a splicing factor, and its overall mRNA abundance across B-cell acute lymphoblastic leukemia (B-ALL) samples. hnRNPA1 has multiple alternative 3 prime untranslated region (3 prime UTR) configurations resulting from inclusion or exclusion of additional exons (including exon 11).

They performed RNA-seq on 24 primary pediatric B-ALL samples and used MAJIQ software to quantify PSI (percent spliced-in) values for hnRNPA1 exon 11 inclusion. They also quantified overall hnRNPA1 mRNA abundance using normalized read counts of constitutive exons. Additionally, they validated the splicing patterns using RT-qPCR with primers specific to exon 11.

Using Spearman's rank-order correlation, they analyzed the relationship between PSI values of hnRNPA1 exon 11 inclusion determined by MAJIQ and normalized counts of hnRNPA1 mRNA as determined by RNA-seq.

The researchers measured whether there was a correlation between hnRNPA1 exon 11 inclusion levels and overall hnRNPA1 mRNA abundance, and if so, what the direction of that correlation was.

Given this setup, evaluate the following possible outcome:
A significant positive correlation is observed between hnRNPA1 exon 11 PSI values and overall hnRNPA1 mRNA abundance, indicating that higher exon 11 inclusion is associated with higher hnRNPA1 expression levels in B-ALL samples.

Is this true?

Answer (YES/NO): YES